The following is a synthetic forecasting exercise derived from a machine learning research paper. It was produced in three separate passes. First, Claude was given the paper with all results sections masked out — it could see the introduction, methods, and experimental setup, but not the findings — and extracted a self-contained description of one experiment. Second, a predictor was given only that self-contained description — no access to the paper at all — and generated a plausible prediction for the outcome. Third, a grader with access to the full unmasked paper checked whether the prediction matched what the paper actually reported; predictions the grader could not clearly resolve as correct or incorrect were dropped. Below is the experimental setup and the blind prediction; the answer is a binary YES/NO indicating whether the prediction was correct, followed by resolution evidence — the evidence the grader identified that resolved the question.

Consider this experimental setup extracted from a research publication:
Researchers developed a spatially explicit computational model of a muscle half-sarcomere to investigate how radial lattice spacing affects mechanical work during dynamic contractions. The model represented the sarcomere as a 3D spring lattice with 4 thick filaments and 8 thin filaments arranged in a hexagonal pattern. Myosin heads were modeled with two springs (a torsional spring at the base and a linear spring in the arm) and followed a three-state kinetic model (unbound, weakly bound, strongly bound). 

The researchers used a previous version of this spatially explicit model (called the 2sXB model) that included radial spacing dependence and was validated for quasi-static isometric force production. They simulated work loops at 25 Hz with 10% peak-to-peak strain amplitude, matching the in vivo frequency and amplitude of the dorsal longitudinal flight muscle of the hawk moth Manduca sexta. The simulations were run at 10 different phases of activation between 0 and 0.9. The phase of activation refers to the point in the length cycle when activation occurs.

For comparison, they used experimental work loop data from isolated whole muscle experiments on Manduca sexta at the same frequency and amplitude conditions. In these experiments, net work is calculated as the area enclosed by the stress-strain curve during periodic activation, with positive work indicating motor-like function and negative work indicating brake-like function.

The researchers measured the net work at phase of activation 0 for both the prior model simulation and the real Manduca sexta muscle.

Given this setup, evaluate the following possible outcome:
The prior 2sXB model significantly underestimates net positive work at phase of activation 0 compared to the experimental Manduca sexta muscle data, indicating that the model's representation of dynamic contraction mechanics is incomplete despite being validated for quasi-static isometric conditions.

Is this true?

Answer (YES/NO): NO